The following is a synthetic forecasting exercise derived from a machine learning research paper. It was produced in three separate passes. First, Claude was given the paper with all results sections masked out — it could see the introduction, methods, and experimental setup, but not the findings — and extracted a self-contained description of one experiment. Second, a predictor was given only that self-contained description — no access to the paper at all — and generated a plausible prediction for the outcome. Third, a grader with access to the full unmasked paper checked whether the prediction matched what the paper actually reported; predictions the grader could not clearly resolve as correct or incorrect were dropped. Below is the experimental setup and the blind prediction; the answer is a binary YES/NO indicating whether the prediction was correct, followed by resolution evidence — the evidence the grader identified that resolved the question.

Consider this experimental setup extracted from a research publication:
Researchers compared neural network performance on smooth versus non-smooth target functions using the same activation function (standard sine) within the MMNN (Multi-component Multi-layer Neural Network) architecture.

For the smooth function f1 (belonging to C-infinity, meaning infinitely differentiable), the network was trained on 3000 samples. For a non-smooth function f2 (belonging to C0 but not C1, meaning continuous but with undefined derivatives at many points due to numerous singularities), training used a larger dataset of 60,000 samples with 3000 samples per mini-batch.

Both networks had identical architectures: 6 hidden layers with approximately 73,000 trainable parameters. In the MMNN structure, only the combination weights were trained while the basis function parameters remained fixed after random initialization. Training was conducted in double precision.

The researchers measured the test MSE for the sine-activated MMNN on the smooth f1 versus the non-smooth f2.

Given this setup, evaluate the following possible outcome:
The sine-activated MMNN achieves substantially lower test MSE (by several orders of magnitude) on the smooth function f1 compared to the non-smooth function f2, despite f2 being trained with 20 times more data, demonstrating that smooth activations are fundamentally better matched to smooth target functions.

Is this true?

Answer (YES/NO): NO